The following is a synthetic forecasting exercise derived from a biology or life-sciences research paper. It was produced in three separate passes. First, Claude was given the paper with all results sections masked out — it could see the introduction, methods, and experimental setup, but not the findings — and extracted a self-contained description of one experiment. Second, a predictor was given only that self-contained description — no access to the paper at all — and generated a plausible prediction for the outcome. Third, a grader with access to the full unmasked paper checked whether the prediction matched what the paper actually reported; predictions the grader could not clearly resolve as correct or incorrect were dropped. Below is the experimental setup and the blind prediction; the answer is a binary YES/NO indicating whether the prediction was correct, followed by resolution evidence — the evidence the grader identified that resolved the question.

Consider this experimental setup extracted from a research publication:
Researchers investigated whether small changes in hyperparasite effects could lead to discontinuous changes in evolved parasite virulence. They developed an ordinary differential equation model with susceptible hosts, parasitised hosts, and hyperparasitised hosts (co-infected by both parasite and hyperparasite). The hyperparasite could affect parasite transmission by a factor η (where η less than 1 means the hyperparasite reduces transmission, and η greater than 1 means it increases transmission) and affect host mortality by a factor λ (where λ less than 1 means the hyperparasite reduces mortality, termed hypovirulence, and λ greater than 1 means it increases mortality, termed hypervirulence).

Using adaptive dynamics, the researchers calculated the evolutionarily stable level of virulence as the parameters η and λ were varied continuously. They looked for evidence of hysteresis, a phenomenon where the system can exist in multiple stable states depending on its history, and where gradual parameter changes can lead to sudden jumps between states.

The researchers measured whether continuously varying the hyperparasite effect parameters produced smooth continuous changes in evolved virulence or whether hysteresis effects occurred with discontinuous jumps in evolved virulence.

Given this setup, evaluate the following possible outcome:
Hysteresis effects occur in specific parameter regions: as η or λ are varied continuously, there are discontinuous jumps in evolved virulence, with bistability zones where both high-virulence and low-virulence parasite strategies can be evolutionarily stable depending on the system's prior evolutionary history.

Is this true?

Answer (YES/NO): YES